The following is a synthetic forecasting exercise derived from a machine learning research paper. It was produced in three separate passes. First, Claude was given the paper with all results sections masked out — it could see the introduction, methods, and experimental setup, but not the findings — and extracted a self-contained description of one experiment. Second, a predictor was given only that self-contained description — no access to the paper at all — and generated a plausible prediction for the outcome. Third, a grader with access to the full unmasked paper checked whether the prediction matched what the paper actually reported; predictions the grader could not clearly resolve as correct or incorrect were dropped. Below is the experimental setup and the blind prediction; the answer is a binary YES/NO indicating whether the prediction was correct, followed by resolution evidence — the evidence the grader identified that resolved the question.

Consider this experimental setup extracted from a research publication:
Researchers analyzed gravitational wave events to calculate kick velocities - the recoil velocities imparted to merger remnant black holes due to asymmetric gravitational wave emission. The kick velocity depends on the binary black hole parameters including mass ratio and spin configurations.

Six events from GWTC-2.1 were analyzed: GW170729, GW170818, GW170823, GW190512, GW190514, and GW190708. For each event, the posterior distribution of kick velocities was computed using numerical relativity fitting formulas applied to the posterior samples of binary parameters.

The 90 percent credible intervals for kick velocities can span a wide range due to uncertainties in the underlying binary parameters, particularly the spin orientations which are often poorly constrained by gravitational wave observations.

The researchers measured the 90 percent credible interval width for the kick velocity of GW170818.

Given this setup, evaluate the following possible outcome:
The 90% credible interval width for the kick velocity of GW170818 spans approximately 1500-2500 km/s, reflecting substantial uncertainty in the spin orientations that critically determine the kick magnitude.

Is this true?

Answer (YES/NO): NO